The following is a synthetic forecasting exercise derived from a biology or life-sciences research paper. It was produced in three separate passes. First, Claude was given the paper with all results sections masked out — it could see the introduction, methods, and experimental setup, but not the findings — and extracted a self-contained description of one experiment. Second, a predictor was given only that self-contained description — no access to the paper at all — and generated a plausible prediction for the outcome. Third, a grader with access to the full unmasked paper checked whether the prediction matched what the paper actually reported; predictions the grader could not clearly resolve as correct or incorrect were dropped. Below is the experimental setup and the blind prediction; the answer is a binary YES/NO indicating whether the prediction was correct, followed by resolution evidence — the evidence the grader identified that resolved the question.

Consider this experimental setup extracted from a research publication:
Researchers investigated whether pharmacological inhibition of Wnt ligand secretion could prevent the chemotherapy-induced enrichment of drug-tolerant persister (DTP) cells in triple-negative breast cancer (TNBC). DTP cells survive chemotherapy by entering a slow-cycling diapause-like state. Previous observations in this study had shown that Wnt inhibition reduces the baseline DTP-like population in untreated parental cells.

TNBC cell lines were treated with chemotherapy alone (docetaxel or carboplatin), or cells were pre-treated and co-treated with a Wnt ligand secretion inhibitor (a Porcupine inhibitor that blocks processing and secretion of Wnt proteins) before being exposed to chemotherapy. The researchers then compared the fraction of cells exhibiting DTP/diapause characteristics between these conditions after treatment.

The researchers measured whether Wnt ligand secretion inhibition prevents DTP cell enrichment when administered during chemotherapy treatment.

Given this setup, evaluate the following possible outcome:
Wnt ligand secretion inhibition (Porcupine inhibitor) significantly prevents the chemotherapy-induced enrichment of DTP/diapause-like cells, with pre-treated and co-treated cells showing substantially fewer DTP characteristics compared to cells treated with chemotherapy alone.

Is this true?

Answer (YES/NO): NO